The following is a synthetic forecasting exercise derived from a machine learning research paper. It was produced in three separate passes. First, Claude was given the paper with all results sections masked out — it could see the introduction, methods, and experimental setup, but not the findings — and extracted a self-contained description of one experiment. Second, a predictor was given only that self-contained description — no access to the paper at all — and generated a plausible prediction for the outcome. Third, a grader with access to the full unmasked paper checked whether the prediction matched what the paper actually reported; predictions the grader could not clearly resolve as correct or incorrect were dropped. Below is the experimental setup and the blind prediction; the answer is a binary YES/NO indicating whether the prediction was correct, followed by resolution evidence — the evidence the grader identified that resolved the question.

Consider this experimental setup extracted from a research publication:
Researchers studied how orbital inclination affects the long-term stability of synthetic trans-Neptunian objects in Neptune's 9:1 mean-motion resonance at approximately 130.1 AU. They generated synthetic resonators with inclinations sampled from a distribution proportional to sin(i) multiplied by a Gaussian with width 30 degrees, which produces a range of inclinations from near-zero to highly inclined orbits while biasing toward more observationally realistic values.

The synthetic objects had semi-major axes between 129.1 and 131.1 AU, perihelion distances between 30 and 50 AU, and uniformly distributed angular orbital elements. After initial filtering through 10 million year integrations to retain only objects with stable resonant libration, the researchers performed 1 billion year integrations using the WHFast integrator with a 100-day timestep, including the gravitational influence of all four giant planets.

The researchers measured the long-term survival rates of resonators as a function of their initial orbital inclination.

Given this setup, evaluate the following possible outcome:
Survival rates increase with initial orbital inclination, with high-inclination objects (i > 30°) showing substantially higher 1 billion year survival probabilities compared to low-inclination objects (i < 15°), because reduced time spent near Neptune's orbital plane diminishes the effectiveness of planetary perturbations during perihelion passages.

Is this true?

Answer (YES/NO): NO